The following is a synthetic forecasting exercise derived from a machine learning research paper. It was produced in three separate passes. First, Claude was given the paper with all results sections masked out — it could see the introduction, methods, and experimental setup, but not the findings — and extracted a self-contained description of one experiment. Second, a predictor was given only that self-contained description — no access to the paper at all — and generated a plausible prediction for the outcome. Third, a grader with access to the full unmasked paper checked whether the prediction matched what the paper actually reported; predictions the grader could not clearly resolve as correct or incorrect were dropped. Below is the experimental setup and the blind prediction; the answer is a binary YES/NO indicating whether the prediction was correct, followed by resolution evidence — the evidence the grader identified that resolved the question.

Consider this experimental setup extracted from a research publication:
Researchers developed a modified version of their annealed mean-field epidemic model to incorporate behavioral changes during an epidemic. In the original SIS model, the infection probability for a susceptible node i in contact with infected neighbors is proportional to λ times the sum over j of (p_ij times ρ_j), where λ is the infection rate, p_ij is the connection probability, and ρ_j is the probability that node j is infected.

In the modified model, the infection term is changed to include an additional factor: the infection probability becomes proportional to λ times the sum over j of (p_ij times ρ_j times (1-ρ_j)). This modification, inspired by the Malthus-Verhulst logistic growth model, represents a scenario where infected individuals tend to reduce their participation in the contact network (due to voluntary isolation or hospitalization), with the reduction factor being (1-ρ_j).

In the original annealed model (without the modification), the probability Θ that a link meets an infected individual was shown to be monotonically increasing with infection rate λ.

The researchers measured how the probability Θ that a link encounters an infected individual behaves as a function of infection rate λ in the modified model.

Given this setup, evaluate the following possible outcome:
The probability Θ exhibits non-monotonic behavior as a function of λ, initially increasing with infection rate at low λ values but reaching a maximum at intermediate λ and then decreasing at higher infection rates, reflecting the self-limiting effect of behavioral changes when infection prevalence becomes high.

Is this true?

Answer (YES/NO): YES